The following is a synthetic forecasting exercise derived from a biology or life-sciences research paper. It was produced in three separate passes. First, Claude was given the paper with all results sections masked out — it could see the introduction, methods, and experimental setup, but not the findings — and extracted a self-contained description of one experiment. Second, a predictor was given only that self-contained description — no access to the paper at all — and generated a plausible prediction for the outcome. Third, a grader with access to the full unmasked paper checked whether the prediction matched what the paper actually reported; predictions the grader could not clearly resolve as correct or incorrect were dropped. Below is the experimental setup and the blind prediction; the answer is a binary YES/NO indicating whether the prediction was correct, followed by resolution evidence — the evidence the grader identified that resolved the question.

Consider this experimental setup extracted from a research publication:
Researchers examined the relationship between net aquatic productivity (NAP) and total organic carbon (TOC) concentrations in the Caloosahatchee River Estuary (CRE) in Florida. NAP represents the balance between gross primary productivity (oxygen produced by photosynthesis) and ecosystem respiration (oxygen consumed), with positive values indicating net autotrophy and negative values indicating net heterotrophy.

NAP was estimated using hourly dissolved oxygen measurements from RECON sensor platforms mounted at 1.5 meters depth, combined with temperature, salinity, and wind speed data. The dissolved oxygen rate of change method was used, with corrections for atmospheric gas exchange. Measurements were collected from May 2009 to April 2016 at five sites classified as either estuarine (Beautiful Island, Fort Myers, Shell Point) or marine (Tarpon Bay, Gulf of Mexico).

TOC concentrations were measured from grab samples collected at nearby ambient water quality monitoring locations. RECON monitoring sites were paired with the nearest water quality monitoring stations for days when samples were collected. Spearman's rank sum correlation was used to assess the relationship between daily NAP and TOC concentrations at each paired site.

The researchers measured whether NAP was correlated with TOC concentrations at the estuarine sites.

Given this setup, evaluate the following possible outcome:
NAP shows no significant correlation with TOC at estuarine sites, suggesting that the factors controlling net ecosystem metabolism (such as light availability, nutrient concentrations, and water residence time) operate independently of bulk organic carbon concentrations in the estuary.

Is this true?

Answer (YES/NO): NO